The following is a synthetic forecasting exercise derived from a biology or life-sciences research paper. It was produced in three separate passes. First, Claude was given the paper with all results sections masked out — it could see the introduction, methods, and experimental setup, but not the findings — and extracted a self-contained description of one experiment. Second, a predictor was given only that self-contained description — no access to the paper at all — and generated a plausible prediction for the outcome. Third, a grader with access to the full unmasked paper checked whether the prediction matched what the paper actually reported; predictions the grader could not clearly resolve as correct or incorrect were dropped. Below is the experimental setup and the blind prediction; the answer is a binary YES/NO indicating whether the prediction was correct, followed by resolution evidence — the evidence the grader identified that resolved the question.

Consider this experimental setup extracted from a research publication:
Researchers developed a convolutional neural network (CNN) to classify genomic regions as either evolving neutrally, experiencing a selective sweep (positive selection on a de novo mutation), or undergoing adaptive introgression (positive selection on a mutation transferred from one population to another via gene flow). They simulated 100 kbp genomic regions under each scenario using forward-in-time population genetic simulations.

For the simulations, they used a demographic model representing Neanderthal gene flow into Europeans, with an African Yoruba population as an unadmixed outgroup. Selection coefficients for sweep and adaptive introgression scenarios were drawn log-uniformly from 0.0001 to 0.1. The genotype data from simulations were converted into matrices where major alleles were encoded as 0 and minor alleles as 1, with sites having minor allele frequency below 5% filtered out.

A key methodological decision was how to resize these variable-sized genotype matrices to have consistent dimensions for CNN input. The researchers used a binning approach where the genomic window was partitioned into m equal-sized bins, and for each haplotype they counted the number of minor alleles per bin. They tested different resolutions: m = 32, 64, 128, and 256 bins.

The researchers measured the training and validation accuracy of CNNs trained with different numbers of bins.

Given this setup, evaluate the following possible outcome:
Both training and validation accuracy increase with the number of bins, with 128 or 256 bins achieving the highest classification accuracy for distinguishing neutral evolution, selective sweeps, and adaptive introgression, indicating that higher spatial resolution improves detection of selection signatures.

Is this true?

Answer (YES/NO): YES